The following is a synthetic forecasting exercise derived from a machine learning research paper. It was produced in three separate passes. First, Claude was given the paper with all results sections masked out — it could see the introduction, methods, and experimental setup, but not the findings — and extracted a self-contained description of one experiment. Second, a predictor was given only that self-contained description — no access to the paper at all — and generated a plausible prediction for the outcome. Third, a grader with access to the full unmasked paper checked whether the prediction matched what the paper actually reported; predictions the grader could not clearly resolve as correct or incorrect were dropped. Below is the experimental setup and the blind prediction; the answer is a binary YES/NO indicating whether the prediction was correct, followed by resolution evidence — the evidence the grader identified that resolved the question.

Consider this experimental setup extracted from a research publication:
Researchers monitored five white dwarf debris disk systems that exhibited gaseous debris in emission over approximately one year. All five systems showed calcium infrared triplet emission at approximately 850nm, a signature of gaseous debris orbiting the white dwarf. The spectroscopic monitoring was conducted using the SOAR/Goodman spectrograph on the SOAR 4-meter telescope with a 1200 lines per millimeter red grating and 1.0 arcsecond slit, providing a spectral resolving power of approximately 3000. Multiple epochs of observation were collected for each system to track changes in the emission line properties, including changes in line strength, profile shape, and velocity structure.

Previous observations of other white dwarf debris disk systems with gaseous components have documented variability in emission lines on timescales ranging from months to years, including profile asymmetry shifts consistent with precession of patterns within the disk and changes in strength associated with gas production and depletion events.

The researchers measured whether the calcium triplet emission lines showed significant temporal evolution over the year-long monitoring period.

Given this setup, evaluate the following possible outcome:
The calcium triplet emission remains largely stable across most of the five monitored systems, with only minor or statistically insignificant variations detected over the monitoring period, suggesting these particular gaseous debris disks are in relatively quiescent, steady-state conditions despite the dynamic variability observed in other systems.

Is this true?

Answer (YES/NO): NO